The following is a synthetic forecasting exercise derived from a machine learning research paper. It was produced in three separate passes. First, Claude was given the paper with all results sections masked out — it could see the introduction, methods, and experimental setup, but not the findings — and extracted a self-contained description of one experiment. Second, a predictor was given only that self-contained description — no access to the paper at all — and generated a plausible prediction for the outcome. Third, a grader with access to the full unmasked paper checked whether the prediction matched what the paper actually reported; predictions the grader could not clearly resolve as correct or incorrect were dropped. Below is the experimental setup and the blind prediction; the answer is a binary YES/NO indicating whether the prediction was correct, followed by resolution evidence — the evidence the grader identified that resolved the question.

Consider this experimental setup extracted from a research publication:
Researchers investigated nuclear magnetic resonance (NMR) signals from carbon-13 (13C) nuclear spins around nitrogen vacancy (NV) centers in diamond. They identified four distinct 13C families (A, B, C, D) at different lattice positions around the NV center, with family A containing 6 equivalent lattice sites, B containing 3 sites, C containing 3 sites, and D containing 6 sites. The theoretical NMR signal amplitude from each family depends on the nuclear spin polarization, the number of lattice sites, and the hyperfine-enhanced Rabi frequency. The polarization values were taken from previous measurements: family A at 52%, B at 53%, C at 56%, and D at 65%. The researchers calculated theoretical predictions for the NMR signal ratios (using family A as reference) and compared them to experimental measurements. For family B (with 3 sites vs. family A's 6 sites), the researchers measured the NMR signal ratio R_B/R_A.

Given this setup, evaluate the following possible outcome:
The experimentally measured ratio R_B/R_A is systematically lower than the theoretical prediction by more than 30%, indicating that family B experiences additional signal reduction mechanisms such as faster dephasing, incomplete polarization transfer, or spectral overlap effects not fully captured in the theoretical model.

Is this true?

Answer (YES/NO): NO